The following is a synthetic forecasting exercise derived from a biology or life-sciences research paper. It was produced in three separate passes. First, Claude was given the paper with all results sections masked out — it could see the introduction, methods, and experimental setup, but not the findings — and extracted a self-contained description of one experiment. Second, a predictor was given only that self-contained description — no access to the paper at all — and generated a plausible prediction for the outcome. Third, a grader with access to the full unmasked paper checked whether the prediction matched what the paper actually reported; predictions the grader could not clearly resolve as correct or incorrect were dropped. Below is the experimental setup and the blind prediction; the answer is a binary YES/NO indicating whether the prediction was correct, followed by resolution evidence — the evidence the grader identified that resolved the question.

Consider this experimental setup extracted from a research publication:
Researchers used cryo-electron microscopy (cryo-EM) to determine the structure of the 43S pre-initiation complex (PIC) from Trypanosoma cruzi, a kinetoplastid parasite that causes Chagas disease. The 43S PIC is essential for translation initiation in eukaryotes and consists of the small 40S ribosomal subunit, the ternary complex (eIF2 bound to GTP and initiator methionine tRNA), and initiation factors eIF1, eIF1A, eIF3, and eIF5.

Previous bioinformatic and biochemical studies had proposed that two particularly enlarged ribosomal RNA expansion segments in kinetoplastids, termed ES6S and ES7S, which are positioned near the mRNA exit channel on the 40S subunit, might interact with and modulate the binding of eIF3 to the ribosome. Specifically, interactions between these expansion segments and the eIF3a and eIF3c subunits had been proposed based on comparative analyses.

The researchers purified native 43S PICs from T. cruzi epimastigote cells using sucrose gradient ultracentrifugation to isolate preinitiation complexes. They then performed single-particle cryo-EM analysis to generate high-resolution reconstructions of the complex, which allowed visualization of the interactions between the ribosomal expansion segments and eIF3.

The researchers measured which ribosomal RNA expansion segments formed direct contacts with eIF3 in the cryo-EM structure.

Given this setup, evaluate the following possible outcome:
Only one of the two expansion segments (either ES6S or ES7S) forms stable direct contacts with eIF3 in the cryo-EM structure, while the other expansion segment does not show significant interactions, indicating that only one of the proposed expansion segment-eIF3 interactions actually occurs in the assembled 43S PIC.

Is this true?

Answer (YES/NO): YES